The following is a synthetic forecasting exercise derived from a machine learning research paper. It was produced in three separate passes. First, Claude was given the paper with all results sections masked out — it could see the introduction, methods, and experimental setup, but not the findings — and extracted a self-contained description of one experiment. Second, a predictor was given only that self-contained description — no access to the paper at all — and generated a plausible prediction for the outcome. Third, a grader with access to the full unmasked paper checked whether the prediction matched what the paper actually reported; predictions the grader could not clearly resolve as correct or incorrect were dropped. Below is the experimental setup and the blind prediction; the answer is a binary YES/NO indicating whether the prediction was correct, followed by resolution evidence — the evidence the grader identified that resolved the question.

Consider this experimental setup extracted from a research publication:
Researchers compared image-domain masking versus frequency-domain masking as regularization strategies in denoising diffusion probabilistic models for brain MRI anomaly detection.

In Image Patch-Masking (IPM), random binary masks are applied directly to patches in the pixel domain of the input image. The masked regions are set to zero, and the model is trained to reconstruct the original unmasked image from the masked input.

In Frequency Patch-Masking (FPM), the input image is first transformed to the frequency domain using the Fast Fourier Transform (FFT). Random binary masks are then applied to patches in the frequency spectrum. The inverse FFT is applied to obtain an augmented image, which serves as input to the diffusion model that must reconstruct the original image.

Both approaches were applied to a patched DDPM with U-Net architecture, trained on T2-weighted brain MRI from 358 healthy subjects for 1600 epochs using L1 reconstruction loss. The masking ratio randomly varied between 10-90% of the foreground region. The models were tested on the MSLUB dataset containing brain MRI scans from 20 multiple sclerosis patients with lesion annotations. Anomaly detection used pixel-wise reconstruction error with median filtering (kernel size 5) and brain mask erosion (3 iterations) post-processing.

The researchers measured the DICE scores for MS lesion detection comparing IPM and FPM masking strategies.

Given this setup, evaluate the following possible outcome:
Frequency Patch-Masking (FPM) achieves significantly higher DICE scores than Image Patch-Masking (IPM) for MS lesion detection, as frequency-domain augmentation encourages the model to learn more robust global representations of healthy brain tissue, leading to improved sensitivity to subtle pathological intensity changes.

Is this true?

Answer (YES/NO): NO